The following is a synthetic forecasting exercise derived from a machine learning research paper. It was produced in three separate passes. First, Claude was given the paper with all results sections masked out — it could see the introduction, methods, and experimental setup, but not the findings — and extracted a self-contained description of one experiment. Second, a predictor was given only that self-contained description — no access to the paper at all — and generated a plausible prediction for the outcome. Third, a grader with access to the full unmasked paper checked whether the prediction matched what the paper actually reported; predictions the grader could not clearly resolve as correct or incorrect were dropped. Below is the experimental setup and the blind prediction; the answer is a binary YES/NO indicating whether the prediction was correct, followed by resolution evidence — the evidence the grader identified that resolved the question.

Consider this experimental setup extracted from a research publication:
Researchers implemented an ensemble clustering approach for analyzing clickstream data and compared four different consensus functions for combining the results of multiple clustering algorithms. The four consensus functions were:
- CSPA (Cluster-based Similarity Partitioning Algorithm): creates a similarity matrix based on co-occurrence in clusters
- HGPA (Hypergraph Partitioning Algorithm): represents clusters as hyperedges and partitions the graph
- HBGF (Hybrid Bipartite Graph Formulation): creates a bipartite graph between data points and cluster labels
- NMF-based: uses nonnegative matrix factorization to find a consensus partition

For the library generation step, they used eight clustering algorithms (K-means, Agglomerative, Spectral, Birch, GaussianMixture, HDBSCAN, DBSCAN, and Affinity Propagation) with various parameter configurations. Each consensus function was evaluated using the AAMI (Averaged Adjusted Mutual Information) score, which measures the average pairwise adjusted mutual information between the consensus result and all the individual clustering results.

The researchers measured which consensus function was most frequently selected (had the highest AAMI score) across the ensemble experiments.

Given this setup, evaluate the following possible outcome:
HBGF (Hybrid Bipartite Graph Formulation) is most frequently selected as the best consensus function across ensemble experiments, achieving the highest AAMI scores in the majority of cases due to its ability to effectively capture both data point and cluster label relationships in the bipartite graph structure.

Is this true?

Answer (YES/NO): NO